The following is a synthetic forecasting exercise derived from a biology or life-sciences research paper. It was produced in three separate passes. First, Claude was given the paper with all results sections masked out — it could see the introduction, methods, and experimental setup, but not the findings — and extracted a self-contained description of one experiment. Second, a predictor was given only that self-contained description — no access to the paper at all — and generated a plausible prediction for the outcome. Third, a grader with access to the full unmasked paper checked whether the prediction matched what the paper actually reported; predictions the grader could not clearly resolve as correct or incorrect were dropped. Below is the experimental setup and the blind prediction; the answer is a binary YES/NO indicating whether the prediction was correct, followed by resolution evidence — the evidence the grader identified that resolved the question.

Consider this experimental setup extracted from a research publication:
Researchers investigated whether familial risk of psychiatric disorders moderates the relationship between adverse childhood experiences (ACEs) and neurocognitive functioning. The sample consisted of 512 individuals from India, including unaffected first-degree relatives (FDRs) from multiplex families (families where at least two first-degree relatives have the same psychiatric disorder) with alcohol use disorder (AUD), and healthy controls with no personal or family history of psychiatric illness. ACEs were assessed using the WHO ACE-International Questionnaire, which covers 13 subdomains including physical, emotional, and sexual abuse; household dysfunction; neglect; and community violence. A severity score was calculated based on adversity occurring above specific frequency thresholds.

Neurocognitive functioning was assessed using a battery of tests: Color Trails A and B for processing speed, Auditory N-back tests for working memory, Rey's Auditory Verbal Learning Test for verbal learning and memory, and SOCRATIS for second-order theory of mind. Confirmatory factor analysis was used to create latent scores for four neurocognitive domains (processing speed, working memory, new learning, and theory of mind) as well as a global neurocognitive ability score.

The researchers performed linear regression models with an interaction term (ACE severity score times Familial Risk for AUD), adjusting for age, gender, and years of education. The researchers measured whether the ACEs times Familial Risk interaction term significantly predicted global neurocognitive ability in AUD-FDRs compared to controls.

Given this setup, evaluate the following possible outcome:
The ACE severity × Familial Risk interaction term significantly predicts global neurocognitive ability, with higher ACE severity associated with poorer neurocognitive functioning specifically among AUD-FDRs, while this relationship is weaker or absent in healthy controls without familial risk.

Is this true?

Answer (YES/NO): YES